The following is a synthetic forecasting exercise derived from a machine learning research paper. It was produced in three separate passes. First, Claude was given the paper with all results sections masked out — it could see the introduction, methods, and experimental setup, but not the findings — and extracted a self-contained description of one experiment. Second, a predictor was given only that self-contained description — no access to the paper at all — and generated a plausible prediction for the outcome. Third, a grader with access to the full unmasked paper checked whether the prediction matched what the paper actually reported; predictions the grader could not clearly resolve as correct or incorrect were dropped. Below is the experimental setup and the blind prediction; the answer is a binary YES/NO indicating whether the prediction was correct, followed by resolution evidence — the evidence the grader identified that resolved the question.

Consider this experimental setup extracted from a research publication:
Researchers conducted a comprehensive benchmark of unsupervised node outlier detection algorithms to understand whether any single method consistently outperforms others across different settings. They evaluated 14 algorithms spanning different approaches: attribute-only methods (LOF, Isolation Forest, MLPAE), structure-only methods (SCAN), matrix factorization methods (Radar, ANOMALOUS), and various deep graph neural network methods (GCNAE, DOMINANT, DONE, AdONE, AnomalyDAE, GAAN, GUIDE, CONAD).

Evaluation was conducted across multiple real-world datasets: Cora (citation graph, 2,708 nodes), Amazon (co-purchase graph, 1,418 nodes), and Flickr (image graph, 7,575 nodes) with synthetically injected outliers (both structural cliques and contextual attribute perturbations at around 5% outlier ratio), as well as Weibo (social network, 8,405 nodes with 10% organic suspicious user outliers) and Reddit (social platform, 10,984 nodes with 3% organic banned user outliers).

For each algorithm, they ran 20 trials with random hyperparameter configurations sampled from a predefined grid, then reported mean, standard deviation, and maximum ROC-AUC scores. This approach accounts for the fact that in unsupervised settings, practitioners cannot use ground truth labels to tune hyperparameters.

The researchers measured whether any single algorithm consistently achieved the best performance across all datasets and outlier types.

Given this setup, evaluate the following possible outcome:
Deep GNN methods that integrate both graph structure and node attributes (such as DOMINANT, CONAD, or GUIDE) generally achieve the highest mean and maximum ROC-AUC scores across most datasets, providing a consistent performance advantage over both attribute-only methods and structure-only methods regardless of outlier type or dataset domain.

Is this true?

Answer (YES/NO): NO